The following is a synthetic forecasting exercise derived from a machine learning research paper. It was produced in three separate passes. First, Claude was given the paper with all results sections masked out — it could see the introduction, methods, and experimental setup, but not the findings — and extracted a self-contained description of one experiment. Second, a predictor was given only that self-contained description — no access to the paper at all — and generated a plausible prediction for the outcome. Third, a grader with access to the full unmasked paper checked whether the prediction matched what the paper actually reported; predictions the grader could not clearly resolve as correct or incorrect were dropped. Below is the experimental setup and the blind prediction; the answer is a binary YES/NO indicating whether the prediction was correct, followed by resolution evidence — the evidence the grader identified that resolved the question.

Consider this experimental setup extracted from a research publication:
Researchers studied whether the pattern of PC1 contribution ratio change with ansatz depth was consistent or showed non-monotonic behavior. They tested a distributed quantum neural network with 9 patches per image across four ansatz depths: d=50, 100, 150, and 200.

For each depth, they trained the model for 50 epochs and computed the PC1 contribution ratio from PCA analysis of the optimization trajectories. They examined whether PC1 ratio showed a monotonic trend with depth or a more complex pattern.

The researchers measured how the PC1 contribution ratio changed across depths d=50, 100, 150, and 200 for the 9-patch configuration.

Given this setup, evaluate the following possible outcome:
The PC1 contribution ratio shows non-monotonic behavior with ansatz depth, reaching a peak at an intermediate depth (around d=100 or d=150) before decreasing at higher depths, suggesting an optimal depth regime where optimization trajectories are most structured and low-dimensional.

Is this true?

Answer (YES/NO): NO